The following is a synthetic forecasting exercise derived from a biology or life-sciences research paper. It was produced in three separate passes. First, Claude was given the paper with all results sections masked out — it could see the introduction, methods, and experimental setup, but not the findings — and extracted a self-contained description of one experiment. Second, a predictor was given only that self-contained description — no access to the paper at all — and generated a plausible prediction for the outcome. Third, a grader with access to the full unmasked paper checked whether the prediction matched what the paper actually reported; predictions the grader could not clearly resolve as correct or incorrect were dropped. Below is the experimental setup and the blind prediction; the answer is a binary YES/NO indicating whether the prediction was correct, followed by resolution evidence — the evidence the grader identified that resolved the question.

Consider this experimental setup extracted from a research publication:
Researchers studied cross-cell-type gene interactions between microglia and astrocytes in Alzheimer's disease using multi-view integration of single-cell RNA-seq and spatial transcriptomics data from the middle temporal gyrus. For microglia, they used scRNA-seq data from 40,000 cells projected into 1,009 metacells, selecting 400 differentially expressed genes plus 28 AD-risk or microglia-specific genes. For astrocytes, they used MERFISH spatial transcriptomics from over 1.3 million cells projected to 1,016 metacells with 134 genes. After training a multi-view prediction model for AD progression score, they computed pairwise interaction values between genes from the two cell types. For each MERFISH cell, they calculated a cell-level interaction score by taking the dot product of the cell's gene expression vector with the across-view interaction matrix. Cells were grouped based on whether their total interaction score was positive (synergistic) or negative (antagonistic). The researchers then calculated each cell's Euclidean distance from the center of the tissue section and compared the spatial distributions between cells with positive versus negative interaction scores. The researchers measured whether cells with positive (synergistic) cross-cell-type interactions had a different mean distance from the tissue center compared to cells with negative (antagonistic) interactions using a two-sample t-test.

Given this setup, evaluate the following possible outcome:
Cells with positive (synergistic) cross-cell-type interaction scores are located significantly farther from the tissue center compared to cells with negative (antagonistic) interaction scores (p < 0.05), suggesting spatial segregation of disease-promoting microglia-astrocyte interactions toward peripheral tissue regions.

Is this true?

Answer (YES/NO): YES